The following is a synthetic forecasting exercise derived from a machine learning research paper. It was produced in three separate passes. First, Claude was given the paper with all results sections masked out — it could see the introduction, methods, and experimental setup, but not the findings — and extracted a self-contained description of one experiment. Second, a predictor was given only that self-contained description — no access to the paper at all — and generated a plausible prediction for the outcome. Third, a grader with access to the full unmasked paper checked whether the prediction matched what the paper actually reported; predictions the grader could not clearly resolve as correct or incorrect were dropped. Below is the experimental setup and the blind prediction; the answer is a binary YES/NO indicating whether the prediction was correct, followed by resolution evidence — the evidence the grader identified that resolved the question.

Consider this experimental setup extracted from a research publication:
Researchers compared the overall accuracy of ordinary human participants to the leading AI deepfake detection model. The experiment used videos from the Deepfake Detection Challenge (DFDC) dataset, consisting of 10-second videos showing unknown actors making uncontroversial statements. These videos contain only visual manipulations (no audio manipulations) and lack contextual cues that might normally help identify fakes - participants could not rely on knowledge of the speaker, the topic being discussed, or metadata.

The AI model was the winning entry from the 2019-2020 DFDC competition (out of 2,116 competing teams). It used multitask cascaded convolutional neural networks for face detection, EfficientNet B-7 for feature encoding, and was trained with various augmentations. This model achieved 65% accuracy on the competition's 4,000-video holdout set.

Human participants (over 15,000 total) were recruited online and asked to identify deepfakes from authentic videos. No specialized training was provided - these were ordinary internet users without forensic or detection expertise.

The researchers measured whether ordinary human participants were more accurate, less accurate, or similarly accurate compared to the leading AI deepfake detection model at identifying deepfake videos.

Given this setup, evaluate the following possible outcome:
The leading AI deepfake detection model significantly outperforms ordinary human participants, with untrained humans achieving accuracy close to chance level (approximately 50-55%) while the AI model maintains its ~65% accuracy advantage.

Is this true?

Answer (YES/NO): NO